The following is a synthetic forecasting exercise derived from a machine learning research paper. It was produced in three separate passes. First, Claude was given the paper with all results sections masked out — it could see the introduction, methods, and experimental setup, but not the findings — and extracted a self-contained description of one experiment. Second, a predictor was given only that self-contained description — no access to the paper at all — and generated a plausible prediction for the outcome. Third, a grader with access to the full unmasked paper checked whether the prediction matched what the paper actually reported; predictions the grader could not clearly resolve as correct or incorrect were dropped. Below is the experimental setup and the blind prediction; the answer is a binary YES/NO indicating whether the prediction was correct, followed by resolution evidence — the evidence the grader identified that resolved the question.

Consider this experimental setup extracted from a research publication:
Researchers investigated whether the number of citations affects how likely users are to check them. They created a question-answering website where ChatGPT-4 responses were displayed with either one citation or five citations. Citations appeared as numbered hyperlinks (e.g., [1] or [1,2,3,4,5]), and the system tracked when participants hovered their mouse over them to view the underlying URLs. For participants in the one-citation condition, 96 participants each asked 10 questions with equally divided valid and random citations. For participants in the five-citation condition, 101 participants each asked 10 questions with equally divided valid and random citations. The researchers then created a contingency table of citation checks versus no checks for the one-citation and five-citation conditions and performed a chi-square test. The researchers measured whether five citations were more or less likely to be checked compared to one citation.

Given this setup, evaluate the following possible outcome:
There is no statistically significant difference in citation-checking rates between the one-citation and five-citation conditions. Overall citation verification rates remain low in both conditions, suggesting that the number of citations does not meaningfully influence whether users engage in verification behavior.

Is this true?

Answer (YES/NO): NO